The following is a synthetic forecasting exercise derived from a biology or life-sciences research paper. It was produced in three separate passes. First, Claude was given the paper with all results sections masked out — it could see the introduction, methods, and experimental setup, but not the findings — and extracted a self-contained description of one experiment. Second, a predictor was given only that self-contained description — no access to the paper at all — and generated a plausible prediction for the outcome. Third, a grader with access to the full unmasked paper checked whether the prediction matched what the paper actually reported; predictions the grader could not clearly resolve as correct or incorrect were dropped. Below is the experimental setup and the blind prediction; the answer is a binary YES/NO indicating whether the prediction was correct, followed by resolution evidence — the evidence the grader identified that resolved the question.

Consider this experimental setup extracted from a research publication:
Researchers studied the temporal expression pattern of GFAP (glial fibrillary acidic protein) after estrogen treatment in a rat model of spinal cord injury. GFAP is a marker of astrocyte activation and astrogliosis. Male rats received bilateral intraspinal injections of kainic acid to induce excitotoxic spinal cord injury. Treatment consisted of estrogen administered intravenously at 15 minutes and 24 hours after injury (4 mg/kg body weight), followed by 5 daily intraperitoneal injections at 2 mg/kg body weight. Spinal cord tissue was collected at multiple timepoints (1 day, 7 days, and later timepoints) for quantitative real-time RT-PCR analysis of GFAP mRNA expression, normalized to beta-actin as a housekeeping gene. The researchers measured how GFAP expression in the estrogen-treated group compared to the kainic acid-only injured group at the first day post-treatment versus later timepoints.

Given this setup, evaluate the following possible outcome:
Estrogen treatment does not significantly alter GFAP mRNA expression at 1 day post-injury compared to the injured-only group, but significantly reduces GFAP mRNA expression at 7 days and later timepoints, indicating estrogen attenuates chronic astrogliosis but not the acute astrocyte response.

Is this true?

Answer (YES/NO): NO